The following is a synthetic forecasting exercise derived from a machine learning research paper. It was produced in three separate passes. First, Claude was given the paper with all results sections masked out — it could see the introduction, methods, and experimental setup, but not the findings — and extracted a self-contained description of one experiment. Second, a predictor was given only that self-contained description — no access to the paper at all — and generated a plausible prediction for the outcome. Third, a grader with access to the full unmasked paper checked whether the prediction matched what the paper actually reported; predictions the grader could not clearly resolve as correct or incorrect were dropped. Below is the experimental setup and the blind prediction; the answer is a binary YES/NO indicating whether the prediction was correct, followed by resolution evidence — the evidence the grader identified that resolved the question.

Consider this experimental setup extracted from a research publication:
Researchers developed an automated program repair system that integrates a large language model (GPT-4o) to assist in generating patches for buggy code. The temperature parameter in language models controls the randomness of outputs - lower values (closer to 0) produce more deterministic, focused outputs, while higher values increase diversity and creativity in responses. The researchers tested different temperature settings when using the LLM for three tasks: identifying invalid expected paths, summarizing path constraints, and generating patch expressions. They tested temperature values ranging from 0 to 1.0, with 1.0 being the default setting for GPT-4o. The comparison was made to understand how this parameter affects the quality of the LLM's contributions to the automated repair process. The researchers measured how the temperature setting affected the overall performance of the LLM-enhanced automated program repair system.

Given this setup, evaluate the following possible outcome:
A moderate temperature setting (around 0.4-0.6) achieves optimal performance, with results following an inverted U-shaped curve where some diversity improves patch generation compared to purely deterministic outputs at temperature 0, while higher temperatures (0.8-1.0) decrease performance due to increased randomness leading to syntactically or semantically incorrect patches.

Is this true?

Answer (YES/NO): NO